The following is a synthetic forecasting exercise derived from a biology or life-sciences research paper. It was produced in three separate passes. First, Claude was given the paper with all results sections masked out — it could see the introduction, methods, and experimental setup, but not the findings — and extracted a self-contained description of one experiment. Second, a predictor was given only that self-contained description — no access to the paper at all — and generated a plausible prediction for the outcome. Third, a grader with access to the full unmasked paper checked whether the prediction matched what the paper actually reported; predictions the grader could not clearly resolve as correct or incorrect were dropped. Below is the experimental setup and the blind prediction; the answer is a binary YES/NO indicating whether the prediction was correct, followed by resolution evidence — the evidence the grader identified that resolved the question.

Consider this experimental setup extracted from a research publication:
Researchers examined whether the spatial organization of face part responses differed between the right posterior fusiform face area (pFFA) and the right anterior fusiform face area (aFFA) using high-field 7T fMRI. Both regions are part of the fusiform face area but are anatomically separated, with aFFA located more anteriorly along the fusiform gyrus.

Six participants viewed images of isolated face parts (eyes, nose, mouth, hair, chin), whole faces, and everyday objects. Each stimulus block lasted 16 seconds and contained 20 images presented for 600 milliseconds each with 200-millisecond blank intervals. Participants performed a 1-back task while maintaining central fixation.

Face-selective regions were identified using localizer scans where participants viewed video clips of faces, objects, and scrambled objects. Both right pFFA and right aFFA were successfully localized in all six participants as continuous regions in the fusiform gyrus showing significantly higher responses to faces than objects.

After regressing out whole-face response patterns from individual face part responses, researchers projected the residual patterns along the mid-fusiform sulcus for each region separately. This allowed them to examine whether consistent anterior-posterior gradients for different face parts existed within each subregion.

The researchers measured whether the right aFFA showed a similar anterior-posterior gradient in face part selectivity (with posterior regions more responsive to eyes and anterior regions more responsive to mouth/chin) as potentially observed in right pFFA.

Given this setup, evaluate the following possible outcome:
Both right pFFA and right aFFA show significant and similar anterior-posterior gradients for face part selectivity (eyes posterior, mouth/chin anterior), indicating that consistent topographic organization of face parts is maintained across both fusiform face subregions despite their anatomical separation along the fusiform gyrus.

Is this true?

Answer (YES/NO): NO